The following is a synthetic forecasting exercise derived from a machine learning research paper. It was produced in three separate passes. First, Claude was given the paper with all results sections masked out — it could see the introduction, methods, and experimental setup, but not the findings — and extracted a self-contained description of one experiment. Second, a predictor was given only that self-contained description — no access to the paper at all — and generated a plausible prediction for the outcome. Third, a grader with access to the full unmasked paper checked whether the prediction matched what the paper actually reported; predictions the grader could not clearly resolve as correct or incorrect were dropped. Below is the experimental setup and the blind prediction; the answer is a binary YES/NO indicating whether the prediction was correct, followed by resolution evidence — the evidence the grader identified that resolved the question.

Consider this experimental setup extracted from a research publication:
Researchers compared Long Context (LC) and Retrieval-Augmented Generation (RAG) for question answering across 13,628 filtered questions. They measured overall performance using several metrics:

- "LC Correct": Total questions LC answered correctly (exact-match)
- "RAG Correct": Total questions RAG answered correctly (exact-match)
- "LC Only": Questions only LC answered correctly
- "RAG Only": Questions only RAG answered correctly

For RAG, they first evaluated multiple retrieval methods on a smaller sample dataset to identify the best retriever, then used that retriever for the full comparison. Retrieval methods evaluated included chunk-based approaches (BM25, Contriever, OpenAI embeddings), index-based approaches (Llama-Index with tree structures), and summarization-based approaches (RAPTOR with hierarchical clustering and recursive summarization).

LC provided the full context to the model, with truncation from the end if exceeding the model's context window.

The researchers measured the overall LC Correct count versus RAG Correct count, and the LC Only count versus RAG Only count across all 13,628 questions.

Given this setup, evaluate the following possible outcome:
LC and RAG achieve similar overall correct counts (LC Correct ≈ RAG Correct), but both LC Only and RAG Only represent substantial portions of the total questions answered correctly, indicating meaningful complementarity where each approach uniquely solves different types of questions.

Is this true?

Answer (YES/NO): NO